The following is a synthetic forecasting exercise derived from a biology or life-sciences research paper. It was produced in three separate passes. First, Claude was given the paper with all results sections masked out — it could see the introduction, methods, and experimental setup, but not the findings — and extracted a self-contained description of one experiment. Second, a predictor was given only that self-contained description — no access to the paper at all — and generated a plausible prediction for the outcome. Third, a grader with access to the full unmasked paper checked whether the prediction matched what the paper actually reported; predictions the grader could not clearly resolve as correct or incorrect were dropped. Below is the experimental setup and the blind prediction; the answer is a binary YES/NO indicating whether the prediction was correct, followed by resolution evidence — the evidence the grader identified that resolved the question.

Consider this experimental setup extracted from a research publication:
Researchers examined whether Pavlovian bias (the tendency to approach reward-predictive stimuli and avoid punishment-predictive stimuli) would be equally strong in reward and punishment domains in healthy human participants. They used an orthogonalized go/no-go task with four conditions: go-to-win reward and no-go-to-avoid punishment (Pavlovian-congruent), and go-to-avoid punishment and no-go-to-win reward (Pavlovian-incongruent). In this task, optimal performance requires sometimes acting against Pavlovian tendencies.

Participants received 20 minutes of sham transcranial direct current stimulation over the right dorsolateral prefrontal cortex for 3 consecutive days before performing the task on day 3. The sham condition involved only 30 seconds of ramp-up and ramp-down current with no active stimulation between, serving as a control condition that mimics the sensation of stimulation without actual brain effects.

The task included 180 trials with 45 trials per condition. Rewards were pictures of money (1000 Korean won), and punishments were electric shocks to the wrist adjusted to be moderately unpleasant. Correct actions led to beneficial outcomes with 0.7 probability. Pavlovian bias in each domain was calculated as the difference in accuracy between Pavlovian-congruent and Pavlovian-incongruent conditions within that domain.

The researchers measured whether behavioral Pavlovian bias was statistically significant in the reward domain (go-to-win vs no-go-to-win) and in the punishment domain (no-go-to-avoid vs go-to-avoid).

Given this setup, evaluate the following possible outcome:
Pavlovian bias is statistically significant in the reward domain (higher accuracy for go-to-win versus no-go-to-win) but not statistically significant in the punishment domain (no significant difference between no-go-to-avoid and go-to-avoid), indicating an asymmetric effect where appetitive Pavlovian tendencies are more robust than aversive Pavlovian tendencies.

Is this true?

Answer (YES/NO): NO